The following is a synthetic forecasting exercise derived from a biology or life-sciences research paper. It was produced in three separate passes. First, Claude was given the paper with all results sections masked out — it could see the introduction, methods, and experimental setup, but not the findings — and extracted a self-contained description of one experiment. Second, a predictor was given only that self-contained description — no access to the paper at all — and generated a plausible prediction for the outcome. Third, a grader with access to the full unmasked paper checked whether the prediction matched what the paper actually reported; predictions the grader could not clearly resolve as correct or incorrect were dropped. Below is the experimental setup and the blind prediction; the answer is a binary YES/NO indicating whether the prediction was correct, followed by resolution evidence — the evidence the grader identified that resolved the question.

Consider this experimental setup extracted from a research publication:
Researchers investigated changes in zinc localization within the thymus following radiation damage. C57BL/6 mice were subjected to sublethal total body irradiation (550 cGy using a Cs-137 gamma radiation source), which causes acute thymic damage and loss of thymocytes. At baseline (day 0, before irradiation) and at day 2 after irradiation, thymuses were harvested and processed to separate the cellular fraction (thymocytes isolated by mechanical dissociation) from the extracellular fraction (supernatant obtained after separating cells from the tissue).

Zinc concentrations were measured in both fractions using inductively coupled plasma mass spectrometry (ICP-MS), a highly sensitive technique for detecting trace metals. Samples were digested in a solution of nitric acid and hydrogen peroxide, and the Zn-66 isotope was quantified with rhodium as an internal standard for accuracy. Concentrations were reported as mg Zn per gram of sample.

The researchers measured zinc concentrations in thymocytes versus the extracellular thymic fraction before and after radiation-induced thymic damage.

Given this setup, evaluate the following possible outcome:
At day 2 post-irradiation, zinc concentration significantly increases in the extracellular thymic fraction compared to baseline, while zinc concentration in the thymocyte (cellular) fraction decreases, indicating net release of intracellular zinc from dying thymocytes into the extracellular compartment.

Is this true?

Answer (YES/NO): YES